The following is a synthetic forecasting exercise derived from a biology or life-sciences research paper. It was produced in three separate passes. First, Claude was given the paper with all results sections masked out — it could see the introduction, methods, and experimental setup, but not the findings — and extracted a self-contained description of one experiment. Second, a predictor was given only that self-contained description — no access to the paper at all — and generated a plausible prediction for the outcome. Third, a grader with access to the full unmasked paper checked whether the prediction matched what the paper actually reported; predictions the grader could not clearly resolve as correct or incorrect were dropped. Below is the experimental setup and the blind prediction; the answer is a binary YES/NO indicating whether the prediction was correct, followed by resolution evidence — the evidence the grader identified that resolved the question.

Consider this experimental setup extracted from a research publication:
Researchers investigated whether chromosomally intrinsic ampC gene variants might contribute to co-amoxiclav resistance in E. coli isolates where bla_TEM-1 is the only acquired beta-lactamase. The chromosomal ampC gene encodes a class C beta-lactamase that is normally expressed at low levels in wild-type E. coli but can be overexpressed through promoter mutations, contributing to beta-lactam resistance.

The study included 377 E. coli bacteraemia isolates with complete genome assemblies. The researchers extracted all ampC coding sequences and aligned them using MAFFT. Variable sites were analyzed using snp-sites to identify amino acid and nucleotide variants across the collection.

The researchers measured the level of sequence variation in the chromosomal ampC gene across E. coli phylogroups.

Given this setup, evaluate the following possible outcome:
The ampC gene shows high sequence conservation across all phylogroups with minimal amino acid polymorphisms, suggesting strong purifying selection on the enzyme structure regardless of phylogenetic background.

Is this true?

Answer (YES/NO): NO